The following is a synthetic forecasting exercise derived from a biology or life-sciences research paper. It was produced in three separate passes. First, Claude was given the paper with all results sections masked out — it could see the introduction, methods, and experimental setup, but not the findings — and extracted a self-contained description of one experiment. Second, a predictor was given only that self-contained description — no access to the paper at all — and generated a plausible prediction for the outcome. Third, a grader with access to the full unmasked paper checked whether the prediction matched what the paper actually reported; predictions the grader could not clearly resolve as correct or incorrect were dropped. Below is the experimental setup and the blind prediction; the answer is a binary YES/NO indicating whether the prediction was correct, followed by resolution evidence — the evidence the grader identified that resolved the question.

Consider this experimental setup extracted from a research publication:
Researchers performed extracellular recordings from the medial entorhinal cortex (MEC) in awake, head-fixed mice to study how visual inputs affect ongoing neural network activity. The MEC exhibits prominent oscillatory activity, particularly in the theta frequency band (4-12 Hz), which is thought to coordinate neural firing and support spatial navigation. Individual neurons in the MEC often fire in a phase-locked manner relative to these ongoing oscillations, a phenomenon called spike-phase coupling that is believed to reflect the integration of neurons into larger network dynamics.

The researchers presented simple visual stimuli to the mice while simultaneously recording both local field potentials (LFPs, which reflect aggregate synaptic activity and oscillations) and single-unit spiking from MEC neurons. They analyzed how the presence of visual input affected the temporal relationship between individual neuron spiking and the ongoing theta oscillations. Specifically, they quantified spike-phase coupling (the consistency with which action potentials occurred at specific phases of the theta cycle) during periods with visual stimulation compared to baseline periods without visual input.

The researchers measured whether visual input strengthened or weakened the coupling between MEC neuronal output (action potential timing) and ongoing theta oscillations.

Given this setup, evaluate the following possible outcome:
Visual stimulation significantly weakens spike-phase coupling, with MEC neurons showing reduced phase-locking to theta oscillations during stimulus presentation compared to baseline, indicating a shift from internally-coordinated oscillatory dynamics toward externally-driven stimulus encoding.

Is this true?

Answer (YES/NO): NO